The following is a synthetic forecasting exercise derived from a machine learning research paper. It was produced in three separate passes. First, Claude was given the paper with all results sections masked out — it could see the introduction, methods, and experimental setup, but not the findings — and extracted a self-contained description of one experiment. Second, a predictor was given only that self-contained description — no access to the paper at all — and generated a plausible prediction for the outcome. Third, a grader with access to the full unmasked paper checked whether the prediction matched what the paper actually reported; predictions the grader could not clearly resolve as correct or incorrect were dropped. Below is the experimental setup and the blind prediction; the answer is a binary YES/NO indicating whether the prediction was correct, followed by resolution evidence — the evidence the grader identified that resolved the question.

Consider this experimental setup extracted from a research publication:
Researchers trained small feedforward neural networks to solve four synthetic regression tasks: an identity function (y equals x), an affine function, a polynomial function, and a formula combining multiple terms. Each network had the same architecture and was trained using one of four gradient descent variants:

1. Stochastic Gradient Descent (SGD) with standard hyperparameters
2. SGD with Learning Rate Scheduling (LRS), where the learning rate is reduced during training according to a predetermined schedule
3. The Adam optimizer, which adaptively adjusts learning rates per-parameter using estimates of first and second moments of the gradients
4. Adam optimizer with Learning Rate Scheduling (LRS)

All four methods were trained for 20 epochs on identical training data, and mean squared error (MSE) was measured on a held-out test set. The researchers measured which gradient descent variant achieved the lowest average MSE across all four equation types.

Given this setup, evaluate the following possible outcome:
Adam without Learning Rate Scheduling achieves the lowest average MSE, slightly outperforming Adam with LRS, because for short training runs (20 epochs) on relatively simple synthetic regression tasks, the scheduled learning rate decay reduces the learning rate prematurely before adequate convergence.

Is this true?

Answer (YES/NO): NO